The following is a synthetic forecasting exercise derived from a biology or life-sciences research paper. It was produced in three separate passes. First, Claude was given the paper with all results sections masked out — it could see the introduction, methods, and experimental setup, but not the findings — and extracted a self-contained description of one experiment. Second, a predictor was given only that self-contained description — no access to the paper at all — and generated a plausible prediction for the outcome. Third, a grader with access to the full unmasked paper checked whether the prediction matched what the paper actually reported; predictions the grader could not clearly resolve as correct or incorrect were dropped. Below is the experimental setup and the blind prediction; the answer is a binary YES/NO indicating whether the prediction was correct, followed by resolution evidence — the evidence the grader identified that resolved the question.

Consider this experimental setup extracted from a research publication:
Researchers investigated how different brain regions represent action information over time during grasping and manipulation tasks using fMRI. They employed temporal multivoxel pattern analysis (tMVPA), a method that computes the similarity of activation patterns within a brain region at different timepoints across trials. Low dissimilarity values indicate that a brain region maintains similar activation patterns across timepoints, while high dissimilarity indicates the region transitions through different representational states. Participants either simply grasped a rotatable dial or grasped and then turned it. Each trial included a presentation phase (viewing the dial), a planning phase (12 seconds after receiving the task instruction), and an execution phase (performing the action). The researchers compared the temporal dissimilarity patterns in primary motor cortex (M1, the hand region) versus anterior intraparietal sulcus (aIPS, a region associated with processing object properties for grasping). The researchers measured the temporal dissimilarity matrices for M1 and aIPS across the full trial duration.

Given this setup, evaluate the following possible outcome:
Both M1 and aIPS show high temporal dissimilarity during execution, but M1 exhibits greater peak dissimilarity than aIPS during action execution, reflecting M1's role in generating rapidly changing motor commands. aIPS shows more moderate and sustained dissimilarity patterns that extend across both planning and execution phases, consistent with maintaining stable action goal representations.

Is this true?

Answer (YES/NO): NO